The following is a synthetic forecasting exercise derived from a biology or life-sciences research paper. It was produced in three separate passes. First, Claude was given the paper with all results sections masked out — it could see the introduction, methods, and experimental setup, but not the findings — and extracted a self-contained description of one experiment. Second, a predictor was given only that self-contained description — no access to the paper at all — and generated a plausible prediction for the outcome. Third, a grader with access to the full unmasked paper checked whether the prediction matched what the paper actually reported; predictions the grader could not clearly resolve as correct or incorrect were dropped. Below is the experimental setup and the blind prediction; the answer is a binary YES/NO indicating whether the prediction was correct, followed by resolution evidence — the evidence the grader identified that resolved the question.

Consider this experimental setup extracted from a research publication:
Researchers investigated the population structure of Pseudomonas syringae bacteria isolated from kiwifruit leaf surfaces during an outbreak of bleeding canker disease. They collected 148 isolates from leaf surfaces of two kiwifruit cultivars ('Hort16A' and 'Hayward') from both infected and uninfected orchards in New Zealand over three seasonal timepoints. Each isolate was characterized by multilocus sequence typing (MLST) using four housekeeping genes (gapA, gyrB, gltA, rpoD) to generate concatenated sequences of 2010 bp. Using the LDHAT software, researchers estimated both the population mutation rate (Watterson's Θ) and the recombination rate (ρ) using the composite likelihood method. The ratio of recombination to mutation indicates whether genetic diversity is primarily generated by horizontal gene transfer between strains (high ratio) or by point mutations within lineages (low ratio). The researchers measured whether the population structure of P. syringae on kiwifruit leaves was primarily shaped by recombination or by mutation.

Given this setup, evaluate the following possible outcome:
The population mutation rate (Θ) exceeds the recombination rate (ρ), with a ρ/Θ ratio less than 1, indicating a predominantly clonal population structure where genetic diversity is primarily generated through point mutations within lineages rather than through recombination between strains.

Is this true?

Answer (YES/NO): YES